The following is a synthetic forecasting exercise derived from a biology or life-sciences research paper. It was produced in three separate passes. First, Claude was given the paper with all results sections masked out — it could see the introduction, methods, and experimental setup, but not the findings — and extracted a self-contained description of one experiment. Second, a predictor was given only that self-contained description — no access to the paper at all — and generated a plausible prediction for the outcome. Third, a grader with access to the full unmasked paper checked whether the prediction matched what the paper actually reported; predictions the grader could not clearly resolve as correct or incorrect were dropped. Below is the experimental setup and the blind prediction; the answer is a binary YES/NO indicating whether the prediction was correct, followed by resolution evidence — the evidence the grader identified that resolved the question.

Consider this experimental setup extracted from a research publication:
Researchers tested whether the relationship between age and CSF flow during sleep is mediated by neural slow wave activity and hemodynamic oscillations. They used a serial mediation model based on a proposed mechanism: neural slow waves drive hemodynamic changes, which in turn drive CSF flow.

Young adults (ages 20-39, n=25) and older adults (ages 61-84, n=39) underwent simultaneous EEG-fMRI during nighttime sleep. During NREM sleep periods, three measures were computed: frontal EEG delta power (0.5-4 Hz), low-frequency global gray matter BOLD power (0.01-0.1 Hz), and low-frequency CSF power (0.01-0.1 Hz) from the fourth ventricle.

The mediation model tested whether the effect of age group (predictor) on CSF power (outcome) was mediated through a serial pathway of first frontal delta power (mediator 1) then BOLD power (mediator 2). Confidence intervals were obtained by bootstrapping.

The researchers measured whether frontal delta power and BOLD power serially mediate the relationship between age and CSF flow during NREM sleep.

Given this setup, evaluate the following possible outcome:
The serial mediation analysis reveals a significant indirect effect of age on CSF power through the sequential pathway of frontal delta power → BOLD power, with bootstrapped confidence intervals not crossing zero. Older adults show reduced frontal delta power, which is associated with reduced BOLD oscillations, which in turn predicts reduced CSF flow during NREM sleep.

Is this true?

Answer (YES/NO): YES